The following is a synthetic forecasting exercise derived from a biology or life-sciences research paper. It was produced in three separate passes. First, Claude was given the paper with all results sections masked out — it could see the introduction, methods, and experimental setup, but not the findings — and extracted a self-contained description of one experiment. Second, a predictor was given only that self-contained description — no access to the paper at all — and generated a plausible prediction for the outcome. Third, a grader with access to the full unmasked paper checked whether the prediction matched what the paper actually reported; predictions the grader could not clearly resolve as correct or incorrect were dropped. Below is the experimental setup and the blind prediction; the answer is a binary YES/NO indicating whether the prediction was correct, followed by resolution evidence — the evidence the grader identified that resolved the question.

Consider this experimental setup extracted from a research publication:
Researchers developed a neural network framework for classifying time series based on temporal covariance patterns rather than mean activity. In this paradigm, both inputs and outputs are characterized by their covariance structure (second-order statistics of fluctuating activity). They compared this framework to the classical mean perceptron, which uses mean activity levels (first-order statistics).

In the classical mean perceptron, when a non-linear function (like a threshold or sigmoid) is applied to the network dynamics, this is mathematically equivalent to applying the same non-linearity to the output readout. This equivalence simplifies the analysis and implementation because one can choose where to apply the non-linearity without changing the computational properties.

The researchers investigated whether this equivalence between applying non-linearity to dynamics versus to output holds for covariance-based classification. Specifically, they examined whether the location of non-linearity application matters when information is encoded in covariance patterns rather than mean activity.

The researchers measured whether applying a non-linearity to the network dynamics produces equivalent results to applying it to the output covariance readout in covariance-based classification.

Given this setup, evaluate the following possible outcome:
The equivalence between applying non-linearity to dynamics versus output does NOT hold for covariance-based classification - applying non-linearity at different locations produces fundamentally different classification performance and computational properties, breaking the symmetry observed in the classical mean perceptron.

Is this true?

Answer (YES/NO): YES